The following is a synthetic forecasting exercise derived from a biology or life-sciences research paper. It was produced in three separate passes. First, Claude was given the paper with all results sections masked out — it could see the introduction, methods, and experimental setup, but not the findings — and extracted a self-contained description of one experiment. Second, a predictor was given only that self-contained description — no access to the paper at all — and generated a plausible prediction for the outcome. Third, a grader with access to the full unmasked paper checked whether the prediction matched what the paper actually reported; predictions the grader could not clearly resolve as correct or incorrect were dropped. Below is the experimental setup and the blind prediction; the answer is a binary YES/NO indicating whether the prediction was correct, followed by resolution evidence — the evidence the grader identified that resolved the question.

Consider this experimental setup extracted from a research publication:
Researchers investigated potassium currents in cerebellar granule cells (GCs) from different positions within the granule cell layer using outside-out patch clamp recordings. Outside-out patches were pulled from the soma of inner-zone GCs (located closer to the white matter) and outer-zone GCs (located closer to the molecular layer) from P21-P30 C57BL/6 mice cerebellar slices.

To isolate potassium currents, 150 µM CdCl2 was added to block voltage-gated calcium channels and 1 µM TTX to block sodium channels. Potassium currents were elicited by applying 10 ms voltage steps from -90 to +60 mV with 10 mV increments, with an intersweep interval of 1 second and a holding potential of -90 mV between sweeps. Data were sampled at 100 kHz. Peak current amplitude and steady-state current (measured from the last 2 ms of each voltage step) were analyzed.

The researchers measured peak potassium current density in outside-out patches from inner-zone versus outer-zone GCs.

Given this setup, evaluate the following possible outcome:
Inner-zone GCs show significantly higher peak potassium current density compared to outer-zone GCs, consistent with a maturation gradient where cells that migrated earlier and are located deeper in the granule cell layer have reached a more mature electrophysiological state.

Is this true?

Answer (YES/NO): YES